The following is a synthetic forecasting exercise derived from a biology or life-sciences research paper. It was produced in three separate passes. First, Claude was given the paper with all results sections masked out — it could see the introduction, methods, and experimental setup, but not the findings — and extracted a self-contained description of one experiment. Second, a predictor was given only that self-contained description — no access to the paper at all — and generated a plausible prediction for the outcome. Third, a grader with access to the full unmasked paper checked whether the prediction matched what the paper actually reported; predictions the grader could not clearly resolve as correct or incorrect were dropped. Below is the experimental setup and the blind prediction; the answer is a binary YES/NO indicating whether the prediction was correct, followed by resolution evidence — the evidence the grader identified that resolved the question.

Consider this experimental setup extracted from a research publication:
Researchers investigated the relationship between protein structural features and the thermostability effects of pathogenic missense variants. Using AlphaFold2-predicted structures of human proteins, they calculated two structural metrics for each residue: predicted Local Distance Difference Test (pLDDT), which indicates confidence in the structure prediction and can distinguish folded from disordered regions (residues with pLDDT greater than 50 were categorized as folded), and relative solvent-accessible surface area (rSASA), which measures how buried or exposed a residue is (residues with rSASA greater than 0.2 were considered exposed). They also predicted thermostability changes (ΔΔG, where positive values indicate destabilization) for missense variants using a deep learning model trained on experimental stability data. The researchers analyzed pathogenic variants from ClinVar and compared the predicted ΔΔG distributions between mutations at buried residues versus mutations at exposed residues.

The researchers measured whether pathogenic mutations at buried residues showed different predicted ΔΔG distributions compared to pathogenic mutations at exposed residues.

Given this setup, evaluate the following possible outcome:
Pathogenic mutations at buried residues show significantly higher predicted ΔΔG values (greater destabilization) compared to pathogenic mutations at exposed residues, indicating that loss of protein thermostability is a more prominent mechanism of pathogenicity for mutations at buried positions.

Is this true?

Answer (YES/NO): YES